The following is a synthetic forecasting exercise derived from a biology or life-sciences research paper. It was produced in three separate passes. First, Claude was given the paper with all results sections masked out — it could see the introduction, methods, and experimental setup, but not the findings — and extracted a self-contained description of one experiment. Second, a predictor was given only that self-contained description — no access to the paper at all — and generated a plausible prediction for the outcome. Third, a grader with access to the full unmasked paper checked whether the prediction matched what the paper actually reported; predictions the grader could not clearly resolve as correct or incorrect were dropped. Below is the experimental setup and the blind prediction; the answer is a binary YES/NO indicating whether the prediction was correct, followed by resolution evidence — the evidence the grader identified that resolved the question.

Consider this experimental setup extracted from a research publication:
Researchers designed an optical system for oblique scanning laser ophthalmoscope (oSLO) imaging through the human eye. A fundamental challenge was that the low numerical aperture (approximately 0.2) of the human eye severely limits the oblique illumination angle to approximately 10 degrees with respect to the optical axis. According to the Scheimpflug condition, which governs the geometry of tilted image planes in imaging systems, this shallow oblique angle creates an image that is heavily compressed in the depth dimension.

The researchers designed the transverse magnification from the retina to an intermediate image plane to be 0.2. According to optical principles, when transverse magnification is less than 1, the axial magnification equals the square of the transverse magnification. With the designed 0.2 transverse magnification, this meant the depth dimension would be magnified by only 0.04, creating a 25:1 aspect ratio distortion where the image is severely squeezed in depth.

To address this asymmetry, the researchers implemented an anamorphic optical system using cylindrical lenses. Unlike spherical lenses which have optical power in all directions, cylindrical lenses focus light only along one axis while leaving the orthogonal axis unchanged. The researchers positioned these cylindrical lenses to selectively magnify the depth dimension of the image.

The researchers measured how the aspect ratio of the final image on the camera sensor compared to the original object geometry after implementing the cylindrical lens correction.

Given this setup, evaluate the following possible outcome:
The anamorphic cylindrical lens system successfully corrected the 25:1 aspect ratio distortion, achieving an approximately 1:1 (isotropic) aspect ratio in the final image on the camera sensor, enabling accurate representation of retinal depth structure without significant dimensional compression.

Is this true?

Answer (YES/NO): YES